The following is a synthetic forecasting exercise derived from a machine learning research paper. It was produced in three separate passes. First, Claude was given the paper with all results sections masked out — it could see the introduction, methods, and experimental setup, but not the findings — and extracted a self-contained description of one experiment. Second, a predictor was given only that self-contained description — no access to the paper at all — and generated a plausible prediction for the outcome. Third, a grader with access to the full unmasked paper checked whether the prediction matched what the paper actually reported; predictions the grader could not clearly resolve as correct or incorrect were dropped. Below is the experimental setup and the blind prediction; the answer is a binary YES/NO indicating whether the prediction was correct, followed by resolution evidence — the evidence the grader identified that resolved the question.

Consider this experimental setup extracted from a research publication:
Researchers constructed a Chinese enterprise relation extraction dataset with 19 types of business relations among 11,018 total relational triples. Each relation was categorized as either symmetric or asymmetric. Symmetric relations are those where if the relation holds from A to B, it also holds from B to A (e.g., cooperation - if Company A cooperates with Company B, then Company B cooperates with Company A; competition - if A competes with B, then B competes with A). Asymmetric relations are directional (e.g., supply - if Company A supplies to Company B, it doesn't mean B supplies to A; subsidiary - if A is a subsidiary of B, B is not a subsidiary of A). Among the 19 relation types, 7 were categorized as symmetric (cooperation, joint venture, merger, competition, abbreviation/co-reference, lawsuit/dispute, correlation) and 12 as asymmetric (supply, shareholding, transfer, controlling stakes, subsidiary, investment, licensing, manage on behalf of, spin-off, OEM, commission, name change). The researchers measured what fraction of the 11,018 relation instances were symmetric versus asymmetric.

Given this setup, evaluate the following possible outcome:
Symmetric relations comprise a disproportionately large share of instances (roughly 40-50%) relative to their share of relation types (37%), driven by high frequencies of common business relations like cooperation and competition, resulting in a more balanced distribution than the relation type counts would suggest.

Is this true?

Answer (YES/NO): YES